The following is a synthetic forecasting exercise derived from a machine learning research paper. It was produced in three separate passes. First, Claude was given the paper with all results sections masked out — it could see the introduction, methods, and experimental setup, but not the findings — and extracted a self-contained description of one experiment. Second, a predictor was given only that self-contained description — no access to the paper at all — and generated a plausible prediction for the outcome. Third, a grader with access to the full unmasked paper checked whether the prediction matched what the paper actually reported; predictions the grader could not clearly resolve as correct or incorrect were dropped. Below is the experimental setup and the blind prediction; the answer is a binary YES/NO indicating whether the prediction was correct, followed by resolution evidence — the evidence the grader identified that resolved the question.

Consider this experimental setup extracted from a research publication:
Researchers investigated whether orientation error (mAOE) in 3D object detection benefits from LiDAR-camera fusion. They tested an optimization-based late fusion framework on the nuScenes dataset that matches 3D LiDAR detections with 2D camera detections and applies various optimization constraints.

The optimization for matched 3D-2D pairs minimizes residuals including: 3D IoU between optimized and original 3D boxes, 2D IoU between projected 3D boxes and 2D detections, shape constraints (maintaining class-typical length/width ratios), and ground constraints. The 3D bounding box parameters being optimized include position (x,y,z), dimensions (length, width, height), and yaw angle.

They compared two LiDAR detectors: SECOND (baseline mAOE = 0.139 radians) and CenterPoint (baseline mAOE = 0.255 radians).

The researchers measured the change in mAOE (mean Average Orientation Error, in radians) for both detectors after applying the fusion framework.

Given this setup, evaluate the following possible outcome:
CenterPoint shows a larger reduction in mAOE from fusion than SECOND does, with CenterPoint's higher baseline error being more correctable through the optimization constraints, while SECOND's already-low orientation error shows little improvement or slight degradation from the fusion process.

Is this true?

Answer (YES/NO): YES